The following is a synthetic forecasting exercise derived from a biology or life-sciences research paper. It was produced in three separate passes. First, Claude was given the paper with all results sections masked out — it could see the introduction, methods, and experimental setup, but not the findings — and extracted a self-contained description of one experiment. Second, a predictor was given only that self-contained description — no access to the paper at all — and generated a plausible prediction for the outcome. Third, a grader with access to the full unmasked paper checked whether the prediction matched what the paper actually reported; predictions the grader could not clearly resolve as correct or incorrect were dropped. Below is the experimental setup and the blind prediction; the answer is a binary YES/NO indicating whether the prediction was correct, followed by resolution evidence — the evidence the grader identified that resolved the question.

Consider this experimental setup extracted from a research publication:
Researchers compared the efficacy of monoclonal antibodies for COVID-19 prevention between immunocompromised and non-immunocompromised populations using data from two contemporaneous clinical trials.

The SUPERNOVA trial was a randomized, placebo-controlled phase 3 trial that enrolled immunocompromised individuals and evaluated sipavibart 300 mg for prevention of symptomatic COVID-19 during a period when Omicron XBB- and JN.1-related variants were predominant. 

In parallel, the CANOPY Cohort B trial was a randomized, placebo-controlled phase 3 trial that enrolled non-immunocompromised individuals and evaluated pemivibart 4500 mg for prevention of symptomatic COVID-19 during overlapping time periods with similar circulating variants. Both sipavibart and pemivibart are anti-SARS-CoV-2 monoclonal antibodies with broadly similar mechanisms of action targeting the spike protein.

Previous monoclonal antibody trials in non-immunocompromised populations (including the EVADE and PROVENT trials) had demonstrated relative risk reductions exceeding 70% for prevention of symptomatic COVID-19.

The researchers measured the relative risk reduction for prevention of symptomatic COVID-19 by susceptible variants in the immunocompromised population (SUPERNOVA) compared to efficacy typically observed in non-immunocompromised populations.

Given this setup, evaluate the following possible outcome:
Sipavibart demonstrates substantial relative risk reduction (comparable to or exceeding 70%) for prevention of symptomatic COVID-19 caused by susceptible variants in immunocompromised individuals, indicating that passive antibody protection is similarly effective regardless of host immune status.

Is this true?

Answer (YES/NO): NO